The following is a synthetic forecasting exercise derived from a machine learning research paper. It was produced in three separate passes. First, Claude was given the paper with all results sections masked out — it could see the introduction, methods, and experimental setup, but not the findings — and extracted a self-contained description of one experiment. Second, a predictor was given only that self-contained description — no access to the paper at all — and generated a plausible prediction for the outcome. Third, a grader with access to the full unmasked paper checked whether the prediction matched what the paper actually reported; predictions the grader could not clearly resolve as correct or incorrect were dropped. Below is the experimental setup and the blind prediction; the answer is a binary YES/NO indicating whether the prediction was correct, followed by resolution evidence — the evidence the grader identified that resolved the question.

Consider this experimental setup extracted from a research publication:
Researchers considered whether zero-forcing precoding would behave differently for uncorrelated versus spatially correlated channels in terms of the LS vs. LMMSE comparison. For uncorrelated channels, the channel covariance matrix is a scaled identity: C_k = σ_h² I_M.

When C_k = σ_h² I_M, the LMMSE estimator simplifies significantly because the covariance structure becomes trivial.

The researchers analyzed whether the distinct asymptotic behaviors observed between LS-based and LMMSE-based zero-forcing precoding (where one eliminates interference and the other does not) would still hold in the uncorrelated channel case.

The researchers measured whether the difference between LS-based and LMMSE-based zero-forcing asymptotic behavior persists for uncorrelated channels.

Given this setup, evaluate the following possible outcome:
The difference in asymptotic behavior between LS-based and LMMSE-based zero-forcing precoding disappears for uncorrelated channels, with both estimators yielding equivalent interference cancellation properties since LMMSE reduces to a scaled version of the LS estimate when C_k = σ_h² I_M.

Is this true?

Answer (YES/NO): YES